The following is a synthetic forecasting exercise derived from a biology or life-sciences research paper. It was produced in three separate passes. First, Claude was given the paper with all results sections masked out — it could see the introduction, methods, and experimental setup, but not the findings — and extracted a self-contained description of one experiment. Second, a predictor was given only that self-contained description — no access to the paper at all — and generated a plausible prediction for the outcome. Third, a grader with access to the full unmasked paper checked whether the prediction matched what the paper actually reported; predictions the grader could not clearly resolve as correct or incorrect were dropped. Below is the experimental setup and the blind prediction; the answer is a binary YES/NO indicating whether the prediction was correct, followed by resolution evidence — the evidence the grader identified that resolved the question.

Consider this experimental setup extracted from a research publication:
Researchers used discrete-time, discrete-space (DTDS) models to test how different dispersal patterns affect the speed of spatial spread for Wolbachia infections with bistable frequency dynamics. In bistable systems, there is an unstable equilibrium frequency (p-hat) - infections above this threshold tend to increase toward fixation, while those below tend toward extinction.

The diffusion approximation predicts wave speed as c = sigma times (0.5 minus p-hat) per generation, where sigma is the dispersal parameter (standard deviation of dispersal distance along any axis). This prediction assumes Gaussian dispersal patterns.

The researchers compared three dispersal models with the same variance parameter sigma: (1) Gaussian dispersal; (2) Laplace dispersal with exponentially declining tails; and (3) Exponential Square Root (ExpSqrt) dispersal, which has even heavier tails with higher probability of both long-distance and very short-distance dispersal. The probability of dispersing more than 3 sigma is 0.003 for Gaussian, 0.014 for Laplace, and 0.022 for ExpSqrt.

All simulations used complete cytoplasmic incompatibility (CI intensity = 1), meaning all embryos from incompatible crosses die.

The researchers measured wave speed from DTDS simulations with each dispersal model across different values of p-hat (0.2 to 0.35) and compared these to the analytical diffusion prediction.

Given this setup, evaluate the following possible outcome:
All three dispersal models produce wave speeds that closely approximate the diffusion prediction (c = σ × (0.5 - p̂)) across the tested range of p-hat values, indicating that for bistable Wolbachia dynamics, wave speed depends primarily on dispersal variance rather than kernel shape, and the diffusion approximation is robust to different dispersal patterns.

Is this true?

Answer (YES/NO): NO